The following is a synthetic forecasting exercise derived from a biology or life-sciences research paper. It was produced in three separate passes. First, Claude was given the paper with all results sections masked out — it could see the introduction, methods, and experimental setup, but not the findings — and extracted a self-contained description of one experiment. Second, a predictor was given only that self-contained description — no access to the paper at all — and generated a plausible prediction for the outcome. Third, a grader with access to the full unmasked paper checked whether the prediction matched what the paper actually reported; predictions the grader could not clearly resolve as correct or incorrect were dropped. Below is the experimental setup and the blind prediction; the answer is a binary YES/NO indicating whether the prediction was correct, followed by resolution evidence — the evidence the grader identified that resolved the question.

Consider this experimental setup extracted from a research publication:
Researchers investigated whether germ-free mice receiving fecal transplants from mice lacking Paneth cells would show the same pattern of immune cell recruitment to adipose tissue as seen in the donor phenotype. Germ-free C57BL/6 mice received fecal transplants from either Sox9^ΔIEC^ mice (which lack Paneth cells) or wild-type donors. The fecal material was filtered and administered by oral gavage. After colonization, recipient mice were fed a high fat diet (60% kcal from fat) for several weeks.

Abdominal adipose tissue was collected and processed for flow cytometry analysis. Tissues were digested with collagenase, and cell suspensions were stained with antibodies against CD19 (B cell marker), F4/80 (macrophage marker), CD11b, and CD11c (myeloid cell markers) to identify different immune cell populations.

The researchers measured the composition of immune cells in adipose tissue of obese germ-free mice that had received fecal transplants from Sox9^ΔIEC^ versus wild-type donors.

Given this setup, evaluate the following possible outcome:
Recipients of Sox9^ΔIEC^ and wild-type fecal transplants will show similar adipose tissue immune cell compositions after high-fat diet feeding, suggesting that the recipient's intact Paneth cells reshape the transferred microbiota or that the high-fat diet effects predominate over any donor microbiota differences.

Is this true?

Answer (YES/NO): NO